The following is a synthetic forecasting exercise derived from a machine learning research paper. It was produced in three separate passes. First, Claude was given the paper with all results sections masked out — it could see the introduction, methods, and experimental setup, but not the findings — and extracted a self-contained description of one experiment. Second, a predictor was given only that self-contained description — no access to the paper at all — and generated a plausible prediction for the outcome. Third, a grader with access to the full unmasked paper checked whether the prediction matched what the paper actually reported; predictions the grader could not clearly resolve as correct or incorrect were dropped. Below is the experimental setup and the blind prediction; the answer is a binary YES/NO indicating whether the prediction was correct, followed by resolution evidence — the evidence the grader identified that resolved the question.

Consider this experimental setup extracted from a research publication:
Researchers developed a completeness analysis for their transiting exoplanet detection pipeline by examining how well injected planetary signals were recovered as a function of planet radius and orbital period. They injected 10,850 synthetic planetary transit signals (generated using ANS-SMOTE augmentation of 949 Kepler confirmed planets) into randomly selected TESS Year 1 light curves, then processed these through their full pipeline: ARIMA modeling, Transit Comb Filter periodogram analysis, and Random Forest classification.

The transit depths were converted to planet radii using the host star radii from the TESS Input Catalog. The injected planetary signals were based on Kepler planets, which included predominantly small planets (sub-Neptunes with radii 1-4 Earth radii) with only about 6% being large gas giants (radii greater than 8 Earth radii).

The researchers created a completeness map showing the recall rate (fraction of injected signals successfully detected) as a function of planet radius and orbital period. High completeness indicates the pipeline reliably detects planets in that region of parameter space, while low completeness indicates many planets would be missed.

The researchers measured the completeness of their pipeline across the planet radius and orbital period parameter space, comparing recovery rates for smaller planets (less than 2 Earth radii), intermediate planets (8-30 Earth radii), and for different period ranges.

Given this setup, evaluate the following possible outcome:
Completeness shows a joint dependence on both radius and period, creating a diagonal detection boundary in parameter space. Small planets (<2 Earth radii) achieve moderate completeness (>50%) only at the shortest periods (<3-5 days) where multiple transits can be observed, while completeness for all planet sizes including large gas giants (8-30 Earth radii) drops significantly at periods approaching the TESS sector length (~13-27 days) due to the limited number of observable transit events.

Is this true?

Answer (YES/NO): NO